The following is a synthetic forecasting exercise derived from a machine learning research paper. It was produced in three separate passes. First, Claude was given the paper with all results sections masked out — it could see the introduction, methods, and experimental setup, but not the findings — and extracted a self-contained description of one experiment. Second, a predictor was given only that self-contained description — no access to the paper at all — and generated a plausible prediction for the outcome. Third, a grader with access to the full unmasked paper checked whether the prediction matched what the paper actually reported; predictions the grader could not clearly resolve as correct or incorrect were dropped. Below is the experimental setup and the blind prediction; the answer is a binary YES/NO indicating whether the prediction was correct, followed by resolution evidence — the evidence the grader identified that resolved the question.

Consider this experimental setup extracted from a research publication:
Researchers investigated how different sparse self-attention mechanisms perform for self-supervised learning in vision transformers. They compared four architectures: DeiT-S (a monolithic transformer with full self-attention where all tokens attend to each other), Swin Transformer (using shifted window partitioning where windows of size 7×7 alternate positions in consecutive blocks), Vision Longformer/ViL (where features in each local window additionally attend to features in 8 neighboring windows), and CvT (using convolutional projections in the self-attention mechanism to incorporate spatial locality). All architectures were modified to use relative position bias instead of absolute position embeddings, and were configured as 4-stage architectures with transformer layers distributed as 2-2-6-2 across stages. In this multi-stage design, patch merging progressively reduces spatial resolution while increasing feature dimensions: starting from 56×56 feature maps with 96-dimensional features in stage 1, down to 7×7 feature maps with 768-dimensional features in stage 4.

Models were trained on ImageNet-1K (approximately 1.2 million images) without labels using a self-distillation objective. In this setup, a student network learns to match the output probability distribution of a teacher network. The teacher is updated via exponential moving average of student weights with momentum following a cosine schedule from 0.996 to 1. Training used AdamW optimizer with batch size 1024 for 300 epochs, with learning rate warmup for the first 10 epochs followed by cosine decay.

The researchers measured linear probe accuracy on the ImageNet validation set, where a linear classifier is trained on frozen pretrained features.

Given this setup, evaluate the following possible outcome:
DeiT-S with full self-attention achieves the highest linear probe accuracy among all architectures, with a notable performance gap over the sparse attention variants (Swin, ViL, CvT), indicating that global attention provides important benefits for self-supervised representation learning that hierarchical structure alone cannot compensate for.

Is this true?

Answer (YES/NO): NO